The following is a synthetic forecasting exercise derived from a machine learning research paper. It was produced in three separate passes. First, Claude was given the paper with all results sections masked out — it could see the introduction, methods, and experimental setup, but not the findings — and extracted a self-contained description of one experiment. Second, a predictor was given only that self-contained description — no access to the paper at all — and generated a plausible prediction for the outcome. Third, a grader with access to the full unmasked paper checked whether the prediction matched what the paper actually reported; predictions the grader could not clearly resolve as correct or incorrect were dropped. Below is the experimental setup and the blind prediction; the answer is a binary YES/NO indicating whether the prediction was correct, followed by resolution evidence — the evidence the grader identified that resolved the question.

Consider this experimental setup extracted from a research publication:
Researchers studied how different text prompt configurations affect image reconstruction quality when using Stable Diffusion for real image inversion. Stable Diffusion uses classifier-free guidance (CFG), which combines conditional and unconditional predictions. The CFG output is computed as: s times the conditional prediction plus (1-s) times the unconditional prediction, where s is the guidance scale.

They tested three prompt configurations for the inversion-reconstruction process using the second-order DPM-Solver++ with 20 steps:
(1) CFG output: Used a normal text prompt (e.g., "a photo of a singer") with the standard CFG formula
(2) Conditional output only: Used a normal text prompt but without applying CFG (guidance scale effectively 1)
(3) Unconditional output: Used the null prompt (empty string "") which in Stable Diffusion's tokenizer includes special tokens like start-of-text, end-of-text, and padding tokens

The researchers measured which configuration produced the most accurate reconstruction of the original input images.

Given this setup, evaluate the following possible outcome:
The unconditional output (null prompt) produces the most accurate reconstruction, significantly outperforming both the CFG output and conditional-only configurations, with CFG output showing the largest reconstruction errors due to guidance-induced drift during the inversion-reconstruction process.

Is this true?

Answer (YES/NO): NO